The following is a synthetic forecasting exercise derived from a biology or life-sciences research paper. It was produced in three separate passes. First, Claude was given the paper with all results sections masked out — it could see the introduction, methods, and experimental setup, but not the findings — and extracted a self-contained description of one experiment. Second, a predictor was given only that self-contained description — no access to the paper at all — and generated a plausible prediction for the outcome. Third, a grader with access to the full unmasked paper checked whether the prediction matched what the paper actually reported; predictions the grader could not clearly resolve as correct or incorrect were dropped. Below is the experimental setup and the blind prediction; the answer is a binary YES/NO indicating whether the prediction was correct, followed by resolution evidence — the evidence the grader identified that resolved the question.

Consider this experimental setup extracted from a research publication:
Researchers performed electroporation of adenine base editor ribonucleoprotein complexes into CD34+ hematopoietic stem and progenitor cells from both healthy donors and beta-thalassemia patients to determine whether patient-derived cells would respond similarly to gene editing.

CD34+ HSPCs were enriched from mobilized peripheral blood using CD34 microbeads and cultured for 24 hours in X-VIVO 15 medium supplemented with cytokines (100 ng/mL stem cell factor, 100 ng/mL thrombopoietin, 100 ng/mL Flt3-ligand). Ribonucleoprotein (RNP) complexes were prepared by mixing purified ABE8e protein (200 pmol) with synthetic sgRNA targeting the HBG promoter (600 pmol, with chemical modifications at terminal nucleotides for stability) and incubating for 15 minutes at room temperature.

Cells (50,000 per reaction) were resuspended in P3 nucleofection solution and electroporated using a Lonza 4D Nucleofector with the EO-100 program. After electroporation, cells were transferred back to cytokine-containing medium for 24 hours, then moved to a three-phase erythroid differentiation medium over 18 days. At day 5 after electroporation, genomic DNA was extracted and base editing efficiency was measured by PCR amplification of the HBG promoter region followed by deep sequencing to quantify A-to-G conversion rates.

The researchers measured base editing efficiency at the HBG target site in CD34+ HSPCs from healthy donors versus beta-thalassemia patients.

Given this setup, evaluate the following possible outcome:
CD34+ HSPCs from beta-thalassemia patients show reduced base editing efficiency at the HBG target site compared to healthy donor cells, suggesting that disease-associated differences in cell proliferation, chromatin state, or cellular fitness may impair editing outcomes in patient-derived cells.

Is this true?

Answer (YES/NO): NO